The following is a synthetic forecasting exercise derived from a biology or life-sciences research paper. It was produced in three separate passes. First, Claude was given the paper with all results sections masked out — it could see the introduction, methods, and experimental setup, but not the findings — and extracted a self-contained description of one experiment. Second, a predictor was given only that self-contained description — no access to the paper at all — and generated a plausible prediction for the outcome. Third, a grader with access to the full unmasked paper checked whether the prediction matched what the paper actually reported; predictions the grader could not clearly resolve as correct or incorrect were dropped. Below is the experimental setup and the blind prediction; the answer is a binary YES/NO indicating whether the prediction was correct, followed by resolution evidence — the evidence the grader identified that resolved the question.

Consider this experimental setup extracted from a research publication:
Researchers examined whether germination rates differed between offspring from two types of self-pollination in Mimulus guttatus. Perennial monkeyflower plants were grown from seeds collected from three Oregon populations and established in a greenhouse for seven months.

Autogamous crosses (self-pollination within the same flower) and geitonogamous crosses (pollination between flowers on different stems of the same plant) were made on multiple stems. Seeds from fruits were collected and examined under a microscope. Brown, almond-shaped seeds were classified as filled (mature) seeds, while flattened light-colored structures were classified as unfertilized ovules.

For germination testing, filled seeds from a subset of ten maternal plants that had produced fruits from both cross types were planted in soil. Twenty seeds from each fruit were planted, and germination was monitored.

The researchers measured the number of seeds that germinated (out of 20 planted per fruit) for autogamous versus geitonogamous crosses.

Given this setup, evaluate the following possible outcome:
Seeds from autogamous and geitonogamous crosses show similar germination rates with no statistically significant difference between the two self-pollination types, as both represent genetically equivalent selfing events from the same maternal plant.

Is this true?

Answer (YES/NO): YES